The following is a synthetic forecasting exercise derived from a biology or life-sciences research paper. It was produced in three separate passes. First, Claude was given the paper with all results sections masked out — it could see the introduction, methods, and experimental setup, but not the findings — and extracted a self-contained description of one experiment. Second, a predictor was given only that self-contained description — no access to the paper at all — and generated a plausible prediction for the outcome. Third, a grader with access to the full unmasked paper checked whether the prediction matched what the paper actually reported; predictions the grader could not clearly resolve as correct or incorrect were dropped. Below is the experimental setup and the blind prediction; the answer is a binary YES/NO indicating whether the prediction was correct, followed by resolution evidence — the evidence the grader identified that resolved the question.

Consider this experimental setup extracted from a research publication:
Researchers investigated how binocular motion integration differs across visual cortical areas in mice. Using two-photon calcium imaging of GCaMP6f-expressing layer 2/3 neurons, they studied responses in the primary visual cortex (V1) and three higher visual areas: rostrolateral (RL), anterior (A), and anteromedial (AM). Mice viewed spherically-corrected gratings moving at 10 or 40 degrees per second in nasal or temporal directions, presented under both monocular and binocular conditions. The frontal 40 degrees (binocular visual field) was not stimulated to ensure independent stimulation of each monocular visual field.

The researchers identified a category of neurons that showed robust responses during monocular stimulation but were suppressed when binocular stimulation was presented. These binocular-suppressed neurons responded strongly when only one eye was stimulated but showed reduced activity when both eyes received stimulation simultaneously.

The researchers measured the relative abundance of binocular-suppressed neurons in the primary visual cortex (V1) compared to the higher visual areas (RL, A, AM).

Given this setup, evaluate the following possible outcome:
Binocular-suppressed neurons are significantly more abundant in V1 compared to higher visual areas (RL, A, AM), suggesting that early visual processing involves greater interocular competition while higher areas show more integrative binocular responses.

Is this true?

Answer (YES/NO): YES